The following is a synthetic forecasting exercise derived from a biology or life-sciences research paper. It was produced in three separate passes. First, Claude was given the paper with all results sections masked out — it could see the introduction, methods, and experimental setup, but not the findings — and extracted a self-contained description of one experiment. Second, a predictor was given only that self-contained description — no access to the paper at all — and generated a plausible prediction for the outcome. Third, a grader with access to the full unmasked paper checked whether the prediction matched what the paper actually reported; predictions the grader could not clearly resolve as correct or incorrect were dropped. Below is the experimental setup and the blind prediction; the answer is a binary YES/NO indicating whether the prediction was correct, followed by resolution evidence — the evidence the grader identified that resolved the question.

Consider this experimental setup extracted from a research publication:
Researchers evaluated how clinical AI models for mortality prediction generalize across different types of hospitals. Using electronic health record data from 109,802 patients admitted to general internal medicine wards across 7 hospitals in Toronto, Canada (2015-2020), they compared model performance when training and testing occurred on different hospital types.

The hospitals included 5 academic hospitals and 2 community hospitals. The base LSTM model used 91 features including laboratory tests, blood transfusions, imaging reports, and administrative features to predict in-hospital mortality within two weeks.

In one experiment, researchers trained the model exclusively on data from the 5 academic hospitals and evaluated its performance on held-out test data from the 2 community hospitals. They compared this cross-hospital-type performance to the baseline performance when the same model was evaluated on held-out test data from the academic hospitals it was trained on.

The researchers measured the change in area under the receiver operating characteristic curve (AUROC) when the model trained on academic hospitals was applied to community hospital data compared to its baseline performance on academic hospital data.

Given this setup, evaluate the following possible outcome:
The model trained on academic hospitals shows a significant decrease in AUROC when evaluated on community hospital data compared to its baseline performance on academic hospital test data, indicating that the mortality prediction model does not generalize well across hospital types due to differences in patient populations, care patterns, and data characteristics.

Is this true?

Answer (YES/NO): NO